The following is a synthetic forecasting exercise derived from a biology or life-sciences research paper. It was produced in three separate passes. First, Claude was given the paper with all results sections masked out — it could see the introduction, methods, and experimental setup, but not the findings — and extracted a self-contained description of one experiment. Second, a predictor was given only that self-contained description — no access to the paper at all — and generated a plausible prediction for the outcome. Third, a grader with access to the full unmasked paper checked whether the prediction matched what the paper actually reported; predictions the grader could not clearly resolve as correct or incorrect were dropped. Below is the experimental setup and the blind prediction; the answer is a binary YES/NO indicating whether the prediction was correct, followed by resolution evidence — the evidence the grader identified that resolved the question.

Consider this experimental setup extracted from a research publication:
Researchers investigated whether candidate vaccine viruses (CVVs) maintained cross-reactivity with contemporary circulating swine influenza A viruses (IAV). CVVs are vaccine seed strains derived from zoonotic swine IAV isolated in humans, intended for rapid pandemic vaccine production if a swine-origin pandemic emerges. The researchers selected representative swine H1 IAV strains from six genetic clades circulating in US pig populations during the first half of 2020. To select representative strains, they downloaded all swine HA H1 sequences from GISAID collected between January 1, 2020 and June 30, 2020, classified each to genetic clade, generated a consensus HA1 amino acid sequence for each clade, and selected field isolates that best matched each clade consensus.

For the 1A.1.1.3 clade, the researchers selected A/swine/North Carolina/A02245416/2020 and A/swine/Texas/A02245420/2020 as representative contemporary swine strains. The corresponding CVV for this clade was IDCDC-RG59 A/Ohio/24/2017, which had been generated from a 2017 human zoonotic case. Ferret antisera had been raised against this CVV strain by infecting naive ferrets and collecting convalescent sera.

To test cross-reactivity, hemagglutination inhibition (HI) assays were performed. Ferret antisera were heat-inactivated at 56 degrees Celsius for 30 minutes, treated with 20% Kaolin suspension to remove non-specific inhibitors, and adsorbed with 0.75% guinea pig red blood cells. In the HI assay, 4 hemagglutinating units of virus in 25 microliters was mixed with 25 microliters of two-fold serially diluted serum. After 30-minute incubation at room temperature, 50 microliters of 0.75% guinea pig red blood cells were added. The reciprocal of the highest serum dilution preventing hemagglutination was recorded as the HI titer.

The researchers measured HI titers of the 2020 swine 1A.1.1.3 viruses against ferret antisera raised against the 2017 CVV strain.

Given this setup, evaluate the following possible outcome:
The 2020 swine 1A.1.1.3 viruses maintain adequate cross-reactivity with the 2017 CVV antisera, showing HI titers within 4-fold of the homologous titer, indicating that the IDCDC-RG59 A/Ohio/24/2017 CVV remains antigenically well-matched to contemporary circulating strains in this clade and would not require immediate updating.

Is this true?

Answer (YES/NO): NO